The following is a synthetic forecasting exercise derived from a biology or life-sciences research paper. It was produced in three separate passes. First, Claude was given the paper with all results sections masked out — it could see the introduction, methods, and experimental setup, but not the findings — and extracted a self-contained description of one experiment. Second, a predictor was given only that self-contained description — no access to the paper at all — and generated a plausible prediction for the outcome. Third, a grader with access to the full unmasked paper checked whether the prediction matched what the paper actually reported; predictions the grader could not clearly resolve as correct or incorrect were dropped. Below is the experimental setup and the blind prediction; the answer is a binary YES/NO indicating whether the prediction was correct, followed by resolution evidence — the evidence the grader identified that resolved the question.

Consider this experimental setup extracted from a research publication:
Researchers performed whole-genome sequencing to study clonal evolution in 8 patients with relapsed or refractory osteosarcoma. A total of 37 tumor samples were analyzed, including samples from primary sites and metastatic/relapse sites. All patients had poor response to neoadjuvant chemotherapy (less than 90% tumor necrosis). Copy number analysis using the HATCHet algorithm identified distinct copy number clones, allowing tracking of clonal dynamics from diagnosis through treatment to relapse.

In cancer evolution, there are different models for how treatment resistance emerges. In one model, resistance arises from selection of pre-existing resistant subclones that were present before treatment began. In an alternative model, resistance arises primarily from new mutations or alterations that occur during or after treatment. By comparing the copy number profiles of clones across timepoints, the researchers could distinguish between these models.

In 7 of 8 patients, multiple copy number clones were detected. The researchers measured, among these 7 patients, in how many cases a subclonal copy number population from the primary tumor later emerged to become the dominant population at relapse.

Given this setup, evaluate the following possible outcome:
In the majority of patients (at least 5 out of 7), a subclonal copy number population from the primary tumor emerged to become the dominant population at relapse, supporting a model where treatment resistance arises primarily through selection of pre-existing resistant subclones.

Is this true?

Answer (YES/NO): YES